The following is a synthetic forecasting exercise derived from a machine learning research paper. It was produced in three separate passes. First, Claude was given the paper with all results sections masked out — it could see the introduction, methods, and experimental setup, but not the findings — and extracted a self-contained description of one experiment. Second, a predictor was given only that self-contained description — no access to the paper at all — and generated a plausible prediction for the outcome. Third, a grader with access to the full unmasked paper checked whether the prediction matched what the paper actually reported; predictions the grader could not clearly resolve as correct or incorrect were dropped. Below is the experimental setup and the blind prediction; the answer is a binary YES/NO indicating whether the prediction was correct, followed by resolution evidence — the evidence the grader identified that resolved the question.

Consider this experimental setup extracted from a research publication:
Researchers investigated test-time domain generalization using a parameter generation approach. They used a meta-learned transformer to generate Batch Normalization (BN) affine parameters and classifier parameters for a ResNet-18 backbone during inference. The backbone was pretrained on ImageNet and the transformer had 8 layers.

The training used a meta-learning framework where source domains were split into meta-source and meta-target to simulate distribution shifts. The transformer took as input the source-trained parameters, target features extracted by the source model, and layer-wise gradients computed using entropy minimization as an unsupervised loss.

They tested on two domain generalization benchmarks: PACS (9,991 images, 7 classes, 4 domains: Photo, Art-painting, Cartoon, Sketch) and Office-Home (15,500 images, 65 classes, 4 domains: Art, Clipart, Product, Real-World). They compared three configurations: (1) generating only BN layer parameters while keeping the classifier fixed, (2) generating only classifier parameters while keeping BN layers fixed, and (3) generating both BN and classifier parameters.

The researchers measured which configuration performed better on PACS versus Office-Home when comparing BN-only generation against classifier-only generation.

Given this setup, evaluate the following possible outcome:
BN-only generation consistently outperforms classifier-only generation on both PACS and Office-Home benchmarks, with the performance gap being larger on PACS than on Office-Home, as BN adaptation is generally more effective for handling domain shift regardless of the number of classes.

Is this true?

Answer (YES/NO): NO